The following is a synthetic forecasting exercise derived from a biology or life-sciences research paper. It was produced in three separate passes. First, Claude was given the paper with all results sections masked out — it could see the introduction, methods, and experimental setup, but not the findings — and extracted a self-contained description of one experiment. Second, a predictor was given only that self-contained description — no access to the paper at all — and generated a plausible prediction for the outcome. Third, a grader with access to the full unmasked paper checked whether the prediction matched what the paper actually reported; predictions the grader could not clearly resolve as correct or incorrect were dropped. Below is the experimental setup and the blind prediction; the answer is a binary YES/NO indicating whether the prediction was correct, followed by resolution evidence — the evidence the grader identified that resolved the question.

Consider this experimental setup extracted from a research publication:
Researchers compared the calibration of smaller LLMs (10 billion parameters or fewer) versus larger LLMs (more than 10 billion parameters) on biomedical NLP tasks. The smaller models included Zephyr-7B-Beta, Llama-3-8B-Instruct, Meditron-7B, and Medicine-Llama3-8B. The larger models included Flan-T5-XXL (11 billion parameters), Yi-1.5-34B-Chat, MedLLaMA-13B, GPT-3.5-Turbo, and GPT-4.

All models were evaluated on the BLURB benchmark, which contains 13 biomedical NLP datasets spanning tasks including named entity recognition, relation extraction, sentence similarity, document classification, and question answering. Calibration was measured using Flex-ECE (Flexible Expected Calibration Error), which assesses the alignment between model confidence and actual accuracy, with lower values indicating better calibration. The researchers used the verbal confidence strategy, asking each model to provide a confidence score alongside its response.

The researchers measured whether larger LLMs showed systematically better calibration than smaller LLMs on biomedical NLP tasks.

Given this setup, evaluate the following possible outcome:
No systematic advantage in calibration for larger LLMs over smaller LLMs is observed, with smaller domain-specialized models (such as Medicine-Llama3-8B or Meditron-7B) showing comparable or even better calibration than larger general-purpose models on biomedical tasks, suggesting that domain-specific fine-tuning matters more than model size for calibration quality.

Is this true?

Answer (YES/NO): NO